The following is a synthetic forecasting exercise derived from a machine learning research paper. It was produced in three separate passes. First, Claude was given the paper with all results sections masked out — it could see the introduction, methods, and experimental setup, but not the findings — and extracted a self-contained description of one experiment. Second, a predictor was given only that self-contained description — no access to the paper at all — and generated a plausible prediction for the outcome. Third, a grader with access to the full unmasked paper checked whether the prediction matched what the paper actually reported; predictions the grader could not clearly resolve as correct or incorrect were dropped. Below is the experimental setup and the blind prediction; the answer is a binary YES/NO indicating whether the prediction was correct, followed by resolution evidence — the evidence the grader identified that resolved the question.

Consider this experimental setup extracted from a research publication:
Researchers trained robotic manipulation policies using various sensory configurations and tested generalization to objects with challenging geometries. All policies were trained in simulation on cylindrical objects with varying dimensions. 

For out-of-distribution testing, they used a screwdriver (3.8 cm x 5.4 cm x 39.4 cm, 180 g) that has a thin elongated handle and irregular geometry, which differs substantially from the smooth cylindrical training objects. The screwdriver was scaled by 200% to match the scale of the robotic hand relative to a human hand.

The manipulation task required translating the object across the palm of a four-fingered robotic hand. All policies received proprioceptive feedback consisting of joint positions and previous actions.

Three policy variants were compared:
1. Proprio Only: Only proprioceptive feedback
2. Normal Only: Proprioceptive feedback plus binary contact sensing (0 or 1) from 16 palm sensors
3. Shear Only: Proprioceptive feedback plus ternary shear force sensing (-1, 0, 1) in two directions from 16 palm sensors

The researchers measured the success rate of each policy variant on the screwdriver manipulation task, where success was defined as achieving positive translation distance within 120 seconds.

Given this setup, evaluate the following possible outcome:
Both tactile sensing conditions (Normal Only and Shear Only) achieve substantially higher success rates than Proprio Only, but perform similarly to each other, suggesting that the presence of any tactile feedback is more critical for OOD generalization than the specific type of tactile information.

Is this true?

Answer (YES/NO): NO